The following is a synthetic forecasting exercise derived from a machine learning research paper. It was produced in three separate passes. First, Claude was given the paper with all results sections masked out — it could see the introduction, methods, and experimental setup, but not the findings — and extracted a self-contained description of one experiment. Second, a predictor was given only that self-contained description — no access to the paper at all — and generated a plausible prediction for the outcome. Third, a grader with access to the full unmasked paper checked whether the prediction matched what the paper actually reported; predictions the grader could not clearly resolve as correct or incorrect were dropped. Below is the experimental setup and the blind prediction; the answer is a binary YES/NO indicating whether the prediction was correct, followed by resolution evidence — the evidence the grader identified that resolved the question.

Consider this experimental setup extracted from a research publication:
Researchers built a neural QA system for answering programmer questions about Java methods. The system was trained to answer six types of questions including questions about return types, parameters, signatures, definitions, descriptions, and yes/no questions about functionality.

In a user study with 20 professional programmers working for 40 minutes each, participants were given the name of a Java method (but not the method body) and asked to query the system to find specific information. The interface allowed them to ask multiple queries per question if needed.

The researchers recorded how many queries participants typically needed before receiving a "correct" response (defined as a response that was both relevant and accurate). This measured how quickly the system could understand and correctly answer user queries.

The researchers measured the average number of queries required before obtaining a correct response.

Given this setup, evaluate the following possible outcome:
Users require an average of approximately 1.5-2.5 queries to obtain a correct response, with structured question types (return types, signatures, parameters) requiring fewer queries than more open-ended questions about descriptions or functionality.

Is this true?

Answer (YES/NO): NO